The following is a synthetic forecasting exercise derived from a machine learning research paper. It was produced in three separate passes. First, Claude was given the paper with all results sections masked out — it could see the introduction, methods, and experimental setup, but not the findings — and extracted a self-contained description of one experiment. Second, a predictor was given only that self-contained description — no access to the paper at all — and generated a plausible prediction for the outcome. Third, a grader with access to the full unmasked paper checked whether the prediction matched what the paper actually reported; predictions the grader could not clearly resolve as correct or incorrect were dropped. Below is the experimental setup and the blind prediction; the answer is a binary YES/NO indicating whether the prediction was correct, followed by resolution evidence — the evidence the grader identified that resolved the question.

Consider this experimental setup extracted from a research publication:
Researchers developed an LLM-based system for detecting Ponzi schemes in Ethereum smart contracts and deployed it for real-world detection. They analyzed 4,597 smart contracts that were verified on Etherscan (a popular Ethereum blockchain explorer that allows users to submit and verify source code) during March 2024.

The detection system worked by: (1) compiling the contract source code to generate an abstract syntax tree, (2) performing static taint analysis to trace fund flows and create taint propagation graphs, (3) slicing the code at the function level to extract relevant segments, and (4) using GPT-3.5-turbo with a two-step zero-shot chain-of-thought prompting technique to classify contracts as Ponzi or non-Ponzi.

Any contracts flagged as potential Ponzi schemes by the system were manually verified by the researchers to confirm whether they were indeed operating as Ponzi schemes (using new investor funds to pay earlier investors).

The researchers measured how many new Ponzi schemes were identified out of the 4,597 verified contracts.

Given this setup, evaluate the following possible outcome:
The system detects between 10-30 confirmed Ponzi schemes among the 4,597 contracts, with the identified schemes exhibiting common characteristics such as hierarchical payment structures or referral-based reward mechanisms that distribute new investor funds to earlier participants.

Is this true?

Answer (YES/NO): YES